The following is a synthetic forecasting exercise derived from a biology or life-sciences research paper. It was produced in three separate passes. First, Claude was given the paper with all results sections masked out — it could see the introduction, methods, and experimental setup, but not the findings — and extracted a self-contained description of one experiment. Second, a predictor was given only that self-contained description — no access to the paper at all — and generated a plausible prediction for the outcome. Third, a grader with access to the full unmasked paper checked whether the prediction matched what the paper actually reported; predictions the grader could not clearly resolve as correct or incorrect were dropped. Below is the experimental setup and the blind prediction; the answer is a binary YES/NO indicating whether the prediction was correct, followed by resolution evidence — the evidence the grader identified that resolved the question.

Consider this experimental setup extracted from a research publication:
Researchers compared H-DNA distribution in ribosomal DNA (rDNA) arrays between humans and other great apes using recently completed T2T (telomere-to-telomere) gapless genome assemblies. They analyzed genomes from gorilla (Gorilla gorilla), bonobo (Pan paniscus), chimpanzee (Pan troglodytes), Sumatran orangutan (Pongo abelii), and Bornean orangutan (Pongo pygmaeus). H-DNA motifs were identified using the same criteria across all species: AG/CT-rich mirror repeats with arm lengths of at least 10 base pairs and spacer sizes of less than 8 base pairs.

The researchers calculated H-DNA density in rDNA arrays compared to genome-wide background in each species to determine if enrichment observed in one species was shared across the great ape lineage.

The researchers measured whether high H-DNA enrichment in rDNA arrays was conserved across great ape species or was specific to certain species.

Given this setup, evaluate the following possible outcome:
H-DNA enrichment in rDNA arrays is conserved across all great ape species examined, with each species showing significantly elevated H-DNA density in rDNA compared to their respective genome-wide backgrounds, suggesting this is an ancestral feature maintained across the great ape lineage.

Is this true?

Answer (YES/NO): YES